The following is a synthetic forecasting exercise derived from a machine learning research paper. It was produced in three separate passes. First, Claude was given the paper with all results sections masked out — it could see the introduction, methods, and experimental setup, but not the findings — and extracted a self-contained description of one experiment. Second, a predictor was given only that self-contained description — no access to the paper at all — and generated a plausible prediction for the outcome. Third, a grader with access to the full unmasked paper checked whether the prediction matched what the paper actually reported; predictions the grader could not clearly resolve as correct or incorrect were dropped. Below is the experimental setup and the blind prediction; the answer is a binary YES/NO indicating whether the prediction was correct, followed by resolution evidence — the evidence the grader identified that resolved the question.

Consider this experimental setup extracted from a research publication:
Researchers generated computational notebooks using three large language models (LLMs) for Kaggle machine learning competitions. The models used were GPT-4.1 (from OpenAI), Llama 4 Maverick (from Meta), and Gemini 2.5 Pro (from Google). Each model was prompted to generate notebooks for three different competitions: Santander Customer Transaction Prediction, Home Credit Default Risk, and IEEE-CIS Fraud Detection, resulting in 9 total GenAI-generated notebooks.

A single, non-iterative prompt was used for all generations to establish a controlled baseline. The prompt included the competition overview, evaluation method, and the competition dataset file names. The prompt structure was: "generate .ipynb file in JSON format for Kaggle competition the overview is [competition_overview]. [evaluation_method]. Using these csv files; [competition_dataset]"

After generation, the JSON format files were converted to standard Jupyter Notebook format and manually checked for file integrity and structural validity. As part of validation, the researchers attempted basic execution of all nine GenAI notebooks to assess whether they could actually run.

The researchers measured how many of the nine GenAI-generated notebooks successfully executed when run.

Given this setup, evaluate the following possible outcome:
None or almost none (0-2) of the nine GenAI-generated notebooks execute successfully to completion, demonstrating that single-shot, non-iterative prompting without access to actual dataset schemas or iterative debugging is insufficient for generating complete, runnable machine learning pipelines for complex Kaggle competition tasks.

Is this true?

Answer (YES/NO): NO